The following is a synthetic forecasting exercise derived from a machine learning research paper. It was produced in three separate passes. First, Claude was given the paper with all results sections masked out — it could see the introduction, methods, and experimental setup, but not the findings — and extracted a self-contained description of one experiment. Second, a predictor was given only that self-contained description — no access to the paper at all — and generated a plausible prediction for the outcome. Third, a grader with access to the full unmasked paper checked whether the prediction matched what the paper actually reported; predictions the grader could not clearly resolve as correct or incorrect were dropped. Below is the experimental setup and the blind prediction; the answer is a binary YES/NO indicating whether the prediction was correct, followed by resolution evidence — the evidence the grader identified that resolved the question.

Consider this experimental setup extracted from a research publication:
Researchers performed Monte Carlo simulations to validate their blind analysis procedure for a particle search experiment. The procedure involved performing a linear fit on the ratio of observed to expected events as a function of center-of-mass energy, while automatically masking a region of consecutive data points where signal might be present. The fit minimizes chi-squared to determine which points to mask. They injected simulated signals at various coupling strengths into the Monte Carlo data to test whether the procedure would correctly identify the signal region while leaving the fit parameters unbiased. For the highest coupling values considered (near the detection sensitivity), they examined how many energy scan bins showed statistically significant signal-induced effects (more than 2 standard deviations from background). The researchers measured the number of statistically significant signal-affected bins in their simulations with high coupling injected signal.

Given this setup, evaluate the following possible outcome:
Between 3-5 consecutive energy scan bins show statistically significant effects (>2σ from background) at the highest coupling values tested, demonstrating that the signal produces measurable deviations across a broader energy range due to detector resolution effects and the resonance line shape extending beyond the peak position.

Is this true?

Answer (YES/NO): NO